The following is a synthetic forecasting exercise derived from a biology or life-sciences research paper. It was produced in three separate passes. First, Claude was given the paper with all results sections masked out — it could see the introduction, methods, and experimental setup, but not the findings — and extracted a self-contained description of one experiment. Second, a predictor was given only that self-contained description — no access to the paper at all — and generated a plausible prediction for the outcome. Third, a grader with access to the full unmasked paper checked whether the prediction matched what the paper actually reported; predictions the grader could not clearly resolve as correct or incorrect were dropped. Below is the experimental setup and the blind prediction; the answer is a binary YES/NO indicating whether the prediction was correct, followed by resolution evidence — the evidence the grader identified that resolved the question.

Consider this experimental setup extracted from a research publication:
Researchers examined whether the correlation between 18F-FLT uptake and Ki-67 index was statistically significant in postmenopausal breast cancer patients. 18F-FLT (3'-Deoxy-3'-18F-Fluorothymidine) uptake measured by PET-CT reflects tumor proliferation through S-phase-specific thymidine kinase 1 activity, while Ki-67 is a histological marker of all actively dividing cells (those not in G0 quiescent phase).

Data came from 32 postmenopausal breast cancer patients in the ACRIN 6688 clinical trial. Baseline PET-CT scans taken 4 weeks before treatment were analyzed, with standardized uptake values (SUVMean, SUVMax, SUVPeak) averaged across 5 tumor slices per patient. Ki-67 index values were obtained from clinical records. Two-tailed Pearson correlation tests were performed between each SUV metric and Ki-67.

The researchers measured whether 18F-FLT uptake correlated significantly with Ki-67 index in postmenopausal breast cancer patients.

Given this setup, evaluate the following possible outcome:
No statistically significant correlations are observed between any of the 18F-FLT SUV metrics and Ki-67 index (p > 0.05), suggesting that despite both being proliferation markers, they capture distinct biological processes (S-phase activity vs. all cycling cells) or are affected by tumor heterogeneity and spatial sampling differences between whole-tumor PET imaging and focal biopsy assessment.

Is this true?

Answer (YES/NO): NO